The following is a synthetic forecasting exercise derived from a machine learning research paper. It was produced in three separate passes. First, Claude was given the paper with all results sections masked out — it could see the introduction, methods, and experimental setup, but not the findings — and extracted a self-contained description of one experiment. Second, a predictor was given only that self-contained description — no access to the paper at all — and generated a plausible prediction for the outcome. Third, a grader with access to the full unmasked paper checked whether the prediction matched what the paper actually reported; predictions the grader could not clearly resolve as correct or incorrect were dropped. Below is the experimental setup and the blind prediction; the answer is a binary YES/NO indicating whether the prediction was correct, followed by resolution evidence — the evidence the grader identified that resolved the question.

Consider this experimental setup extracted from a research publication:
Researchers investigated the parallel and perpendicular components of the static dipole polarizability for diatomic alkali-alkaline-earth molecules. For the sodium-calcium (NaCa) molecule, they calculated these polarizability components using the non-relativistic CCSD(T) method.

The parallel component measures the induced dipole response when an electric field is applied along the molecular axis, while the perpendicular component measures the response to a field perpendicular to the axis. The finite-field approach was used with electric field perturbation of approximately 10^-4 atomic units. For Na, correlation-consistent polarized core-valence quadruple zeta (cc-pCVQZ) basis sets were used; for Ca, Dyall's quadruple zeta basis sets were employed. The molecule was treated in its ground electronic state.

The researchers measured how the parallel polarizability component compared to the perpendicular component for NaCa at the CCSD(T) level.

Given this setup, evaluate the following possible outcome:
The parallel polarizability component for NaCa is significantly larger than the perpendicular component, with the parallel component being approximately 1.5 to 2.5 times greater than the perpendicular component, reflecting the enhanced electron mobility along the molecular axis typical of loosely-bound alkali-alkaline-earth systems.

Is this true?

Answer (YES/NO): YES